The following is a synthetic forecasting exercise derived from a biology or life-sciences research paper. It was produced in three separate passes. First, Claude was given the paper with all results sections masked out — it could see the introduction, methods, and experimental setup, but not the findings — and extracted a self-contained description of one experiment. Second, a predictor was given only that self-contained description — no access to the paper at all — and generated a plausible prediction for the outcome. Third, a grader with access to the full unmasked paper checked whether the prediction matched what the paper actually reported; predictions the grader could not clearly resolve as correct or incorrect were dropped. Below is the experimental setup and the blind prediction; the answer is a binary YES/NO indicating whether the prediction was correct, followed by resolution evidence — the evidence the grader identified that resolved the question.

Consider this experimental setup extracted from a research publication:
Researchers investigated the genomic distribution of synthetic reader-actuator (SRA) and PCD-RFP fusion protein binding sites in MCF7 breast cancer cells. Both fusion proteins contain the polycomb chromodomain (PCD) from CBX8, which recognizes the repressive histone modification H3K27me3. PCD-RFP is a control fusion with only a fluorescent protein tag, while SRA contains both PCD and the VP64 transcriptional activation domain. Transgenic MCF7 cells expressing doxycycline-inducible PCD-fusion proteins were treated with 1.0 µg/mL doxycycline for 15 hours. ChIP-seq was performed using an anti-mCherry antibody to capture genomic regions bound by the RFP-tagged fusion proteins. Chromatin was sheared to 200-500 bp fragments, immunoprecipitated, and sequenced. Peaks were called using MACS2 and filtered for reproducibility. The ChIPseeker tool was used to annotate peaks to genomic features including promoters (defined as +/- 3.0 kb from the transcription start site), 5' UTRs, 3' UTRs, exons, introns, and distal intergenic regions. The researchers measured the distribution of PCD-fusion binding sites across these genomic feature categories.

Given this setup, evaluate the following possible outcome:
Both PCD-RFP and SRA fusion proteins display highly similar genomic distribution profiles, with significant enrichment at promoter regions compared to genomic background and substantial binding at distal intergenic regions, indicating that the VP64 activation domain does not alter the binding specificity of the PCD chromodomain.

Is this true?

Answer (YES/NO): NO